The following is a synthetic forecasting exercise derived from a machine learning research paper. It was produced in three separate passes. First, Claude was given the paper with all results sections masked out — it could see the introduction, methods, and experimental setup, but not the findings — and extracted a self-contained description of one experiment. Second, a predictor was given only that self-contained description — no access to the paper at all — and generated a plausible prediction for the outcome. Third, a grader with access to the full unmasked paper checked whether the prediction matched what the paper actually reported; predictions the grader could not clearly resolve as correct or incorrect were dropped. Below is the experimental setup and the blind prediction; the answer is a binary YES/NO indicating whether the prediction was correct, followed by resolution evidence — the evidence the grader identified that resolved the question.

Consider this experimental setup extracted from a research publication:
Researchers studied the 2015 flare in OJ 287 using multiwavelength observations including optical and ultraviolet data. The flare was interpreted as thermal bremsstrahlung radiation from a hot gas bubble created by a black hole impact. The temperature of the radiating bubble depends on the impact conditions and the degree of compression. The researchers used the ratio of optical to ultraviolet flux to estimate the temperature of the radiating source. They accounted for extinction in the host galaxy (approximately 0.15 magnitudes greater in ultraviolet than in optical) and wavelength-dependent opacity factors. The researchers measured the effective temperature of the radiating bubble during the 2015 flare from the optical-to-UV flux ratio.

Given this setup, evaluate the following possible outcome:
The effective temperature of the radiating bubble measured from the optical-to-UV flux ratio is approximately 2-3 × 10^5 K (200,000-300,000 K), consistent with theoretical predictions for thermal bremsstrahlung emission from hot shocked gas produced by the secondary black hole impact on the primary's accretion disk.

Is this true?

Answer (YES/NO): NO